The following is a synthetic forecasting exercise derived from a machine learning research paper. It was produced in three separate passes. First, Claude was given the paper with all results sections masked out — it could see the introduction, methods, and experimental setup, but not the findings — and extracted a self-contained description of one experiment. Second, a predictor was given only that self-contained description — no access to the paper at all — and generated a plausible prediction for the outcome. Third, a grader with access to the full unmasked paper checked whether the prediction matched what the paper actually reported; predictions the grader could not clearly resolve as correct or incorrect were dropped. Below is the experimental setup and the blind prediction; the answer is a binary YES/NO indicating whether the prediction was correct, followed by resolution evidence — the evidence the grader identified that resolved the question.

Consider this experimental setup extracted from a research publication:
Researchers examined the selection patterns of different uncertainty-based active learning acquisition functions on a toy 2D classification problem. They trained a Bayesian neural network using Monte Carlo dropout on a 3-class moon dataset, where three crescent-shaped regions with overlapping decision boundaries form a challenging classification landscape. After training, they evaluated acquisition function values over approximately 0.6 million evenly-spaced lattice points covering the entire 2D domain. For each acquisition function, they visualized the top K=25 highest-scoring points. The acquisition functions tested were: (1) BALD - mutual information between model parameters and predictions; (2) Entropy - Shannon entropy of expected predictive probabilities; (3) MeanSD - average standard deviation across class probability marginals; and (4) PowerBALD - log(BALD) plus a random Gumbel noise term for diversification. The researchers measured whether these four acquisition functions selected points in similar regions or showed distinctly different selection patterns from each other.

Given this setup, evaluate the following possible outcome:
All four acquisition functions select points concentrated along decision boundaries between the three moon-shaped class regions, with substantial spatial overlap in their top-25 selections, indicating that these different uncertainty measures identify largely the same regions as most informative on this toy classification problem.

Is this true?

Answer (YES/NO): NO